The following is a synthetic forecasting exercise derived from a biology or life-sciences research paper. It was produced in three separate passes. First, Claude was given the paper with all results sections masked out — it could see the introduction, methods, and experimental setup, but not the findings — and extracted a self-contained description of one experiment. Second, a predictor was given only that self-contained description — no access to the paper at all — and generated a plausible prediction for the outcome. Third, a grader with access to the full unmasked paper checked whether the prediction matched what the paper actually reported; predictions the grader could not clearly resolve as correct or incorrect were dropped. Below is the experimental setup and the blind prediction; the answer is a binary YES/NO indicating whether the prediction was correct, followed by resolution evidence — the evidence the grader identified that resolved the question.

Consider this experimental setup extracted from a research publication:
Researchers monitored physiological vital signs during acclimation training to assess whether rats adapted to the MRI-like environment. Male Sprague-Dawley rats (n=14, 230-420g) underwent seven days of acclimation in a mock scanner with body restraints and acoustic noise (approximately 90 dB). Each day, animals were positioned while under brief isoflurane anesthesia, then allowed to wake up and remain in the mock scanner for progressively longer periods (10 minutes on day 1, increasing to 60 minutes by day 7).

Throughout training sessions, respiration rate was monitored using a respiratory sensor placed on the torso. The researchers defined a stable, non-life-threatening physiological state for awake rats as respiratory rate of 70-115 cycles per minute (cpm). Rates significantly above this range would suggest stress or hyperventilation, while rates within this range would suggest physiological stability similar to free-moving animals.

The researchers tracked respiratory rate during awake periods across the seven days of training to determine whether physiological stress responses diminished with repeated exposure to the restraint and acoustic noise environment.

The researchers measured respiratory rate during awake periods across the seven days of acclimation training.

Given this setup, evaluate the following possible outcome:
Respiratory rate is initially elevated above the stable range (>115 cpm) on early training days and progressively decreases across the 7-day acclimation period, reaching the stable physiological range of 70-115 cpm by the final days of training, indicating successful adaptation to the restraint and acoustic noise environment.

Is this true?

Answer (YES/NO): NO